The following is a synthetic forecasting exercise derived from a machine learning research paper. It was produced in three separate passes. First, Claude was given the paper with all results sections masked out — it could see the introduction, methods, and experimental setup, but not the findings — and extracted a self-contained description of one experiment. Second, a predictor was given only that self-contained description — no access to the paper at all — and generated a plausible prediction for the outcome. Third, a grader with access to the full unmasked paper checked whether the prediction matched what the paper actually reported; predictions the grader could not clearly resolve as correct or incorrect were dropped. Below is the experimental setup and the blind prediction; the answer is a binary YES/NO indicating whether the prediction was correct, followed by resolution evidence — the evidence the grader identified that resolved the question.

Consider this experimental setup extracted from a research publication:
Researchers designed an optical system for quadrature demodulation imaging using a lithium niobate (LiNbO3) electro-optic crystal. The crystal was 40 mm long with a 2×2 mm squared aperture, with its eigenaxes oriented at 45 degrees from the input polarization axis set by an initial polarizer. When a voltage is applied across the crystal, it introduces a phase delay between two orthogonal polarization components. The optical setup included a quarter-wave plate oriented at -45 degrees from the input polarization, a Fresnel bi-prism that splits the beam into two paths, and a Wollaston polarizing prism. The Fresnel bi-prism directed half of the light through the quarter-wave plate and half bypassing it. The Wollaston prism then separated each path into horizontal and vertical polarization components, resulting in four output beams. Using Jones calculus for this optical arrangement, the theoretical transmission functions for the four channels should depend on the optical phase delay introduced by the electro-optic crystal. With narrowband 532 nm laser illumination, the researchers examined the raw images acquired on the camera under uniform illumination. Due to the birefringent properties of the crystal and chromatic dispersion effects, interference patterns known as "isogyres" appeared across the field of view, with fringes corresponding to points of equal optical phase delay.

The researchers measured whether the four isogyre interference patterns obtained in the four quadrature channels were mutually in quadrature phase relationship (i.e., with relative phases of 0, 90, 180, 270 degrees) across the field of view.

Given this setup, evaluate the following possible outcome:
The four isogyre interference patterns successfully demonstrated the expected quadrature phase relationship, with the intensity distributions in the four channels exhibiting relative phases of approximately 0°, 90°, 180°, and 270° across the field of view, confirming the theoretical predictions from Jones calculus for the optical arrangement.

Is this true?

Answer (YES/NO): YES